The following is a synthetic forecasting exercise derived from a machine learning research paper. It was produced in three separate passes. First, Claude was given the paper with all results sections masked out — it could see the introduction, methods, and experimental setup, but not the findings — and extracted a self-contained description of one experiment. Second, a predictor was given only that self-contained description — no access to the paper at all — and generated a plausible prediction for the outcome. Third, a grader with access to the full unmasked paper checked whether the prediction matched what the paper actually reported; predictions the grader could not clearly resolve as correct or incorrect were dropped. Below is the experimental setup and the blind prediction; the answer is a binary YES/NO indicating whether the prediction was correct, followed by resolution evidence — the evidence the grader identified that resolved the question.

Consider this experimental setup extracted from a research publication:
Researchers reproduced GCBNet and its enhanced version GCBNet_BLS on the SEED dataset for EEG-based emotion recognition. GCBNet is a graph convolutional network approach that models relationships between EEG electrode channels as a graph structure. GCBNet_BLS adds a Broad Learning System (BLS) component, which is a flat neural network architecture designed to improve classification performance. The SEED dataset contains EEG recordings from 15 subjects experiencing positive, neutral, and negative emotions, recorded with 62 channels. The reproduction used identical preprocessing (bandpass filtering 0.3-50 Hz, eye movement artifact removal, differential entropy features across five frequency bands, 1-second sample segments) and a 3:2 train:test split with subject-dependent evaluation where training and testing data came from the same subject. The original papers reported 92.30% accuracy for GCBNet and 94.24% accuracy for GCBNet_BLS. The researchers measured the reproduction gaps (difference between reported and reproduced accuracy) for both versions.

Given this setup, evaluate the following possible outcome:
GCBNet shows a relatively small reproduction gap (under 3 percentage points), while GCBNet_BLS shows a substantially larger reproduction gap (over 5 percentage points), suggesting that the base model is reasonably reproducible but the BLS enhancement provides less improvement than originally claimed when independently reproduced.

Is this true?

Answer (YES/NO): NO